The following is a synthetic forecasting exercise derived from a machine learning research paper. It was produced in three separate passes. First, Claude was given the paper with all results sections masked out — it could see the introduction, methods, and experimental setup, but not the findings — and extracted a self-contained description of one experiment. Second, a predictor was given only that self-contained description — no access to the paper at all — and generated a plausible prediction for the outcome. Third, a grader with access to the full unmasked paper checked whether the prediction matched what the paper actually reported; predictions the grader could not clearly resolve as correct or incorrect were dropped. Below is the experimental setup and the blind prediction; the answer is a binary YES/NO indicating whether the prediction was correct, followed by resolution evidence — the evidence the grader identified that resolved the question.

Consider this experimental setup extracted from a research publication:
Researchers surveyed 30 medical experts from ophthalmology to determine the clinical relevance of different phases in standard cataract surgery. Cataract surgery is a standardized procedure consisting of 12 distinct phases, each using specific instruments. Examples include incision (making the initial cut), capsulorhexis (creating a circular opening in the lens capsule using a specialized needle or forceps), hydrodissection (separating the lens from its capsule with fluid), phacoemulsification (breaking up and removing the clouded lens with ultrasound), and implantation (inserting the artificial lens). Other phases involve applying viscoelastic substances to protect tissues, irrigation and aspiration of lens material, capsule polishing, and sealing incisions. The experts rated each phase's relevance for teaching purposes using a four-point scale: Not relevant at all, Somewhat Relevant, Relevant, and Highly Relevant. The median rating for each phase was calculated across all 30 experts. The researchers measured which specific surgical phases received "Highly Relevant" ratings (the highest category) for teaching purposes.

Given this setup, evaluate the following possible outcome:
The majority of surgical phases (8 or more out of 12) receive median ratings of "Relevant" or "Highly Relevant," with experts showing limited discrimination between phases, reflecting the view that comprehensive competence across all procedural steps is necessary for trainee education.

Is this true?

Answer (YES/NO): NO